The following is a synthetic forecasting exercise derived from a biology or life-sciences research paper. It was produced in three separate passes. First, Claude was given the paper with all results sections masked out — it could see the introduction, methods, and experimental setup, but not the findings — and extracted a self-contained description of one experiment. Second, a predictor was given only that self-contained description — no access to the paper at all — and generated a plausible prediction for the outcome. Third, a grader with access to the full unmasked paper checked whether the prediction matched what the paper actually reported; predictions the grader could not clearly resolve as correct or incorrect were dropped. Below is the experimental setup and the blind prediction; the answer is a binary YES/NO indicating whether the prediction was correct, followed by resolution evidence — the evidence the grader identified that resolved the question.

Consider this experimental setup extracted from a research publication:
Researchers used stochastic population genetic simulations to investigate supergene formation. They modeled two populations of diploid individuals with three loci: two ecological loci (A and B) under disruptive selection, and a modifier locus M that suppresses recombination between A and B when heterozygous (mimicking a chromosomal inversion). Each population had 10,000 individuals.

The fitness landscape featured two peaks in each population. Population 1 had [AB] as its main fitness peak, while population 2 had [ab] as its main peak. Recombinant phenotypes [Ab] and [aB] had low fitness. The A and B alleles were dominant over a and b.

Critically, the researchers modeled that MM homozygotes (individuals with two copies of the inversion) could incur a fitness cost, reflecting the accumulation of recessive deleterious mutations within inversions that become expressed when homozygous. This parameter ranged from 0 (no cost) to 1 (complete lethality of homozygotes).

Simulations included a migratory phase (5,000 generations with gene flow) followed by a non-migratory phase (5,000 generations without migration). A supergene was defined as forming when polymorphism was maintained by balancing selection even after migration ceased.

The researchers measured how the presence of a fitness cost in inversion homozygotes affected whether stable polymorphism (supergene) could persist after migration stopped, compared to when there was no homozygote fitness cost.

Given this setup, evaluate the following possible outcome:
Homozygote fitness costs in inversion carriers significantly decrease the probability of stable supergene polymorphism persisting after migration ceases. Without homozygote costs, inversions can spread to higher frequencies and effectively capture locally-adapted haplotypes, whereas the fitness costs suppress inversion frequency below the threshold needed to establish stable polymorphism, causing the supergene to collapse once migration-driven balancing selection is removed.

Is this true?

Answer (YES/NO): NO